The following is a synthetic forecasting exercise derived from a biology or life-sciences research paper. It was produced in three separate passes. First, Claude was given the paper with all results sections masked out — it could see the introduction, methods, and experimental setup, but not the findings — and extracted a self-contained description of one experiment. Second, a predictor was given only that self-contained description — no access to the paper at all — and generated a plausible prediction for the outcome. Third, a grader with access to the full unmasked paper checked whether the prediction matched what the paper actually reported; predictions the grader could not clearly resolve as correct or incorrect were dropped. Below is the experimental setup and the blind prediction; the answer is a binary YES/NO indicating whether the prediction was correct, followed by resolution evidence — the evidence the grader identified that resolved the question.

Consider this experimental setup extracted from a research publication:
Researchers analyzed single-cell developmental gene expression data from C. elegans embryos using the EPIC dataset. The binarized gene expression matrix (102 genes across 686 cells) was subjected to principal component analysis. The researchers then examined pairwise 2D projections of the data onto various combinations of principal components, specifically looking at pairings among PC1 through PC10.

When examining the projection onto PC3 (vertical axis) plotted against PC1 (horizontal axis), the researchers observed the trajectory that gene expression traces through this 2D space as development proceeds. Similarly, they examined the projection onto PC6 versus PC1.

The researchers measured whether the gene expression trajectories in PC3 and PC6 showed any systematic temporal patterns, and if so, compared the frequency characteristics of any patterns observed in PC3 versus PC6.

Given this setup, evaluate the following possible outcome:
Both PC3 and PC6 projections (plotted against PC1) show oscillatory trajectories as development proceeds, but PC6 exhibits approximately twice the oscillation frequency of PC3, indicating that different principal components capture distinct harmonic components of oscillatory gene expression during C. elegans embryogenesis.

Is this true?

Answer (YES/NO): YES